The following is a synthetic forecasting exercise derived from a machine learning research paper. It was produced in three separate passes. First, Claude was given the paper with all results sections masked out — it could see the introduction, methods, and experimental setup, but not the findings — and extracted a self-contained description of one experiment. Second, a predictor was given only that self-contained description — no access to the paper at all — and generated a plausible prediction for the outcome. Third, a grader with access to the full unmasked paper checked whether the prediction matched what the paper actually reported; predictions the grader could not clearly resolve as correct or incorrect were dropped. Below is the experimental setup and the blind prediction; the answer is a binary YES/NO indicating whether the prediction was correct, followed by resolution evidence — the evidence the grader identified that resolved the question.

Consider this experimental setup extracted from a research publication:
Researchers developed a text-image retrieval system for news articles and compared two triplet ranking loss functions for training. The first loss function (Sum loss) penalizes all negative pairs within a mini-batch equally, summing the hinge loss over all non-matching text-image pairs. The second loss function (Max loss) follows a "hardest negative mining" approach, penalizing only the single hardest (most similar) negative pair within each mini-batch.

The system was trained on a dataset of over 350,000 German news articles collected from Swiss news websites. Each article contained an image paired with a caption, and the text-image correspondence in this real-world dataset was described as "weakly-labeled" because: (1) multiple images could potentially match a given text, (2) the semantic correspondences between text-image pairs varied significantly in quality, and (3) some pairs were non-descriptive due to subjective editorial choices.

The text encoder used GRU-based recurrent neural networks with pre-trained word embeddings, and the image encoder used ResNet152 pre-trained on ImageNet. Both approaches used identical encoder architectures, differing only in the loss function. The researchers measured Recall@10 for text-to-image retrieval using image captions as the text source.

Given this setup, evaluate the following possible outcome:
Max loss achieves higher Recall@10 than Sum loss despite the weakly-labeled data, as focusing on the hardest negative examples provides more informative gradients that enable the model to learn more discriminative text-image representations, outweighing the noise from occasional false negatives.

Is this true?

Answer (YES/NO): NO